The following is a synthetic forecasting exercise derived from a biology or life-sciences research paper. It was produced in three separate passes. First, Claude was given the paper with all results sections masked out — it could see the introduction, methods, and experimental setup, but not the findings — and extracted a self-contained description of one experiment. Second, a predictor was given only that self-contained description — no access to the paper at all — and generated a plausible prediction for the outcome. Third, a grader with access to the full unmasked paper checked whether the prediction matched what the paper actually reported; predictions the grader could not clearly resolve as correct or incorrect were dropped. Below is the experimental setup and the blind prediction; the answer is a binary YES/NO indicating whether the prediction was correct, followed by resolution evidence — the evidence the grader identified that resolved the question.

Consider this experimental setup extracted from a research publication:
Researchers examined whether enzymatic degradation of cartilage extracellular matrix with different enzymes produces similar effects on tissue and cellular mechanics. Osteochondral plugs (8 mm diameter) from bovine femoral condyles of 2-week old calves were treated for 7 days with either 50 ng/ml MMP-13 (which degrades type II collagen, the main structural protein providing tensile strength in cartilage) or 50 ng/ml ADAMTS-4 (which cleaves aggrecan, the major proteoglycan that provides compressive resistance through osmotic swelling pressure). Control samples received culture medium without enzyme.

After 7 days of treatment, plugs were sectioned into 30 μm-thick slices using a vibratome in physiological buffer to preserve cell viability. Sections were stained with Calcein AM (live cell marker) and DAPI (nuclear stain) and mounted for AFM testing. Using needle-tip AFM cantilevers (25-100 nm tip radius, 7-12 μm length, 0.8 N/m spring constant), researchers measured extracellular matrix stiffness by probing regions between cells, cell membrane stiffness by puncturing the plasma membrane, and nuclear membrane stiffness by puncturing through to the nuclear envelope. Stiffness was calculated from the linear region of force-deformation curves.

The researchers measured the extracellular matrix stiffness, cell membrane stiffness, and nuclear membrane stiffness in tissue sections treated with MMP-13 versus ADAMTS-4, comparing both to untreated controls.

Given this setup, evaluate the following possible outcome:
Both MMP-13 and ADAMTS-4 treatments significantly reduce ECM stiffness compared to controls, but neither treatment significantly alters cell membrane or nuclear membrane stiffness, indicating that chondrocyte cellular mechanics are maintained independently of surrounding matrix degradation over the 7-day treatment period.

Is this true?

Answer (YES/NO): NO